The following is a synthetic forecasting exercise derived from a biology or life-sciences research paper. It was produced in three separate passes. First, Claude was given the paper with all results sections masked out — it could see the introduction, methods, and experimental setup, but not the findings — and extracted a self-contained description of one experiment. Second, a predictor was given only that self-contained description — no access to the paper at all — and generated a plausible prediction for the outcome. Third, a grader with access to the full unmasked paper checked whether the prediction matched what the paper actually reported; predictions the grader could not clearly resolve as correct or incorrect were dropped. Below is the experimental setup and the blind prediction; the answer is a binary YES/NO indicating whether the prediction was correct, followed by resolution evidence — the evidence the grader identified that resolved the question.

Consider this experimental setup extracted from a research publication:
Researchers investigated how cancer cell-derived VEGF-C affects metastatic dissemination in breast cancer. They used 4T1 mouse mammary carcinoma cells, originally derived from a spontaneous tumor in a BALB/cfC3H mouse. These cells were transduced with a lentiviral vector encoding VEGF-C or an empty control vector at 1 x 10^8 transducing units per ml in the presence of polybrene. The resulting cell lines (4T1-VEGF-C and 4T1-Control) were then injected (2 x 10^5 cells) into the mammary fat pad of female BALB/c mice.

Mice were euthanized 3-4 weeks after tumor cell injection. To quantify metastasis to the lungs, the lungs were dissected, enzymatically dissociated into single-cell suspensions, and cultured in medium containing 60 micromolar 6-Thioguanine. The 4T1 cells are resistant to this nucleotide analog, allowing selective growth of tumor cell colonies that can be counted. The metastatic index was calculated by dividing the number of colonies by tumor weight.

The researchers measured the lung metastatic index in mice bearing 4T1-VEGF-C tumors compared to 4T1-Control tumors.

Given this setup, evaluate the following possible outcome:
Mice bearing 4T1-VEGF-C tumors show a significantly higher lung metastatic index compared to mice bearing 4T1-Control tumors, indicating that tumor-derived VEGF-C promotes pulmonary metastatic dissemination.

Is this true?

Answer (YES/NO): YES